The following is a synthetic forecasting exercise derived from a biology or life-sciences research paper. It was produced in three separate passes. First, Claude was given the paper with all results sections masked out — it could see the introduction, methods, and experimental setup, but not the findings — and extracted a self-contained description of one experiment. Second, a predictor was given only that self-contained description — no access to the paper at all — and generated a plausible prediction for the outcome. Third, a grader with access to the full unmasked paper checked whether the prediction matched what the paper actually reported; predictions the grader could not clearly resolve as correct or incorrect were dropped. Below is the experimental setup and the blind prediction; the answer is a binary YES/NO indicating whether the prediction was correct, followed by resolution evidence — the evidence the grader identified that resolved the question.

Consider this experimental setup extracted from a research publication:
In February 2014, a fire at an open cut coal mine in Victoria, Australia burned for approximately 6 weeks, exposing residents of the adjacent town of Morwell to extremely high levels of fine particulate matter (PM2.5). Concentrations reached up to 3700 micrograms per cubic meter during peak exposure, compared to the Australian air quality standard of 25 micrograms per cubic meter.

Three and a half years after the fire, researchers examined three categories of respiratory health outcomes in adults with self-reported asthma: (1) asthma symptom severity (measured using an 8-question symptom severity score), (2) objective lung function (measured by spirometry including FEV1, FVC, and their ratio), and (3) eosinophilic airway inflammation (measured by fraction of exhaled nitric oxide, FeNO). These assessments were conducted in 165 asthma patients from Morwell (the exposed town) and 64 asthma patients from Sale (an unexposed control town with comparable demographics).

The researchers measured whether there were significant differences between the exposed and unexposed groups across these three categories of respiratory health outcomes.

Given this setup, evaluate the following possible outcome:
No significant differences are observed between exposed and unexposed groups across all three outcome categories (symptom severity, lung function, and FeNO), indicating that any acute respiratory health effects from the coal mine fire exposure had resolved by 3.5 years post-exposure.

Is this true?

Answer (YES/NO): YES